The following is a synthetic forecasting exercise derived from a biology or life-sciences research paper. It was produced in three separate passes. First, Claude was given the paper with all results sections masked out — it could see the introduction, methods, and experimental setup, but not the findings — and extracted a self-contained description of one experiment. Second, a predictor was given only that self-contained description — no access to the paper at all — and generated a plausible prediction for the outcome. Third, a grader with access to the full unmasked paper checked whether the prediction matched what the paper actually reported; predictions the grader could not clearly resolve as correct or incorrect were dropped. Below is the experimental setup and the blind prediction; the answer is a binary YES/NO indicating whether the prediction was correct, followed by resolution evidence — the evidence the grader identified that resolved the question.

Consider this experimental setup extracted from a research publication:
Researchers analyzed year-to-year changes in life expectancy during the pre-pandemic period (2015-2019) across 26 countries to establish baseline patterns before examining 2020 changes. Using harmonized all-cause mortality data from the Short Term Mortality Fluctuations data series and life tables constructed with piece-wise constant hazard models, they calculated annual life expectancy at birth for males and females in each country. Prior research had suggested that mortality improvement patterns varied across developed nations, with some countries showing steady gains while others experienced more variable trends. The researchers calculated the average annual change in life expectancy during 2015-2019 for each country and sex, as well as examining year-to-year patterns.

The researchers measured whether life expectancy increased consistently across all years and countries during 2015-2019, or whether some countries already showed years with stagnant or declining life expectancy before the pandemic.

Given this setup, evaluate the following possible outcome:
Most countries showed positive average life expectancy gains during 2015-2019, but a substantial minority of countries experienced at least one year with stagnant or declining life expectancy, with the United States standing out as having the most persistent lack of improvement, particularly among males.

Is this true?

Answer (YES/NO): NO